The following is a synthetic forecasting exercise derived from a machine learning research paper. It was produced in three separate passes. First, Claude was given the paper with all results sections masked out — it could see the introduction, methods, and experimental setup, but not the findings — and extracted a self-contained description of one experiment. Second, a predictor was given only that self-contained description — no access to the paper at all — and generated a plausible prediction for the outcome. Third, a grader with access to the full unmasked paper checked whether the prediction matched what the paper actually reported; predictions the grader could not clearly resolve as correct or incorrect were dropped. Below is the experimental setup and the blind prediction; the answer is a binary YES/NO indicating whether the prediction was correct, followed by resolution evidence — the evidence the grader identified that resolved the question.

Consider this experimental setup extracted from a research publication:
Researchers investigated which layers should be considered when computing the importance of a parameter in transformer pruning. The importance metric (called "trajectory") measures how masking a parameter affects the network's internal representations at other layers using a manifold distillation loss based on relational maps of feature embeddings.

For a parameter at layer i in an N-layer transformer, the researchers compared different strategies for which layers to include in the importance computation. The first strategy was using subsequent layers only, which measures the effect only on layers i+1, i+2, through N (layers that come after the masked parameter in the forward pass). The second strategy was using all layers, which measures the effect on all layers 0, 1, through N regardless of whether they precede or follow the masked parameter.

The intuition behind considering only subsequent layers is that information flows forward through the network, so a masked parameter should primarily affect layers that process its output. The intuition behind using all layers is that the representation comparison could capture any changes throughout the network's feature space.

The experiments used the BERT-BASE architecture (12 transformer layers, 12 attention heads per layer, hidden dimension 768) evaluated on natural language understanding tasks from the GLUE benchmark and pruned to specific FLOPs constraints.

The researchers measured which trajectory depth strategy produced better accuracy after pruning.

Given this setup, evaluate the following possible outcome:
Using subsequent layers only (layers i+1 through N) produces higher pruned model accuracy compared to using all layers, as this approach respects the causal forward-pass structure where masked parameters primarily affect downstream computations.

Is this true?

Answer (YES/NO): YES